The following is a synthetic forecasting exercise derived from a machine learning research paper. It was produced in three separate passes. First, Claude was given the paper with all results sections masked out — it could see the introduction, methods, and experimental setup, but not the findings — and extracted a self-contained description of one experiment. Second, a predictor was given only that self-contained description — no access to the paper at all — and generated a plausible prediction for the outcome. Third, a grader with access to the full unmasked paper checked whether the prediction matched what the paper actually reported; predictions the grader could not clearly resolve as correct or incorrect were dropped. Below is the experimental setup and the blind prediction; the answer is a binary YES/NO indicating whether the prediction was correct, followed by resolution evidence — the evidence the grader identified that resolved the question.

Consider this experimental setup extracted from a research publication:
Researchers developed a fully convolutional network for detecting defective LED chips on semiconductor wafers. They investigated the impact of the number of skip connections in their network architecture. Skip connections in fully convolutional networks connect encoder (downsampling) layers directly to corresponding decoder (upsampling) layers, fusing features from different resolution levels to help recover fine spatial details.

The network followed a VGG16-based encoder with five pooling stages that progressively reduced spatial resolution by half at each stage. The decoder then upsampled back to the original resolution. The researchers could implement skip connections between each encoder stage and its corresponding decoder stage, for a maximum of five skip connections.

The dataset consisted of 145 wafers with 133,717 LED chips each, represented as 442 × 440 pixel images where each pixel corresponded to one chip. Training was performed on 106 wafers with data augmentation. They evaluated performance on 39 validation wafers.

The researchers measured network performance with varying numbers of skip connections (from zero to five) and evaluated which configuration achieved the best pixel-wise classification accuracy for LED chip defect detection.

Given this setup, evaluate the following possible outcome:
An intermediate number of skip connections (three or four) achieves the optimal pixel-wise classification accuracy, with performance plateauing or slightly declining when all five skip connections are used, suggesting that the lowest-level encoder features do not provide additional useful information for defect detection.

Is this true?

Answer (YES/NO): NO